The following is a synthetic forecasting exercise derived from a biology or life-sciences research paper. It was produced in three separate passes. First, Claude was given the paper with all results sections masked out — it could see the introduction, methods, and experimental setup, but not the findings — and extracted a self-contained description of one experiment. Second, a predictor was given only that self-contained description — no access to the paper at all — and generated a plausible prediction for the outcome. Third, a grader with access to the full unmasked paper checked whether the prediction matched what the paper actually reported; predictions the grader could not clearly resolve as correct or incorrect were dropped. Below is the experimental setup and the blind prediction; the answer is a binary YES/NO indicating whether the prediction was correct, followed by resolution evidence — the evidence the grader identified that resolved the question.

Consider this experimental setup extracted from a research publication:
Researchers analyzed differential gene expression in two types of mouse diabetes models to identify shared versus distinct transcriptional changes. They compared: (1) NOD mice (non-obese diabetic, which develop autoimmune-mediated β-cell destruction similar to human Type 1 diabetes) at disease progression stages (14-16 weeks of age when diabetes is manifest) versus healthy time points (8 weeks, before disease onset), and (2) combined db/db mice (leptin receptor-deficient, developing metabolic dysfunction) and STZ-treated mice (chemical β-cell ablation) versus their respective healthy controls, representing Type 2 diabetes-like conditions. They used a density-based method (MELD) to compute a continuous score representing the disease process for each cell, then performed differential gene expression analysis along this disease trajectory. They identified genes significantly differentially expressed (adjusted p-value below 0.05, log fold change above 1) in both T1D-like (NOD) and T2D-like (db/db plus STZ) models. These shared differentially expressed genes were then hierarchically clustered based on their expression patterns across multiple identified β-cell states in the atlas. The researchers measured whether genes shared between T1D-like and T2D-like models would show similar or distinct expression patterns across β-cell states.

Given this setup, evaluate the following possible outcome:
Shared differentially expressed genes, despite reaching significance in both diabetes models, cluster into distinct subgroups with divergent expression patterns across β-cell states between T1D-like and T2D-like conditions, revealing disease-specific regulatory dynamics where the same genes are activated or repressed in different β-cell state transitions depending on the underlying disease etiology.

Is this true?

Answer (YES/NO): NO